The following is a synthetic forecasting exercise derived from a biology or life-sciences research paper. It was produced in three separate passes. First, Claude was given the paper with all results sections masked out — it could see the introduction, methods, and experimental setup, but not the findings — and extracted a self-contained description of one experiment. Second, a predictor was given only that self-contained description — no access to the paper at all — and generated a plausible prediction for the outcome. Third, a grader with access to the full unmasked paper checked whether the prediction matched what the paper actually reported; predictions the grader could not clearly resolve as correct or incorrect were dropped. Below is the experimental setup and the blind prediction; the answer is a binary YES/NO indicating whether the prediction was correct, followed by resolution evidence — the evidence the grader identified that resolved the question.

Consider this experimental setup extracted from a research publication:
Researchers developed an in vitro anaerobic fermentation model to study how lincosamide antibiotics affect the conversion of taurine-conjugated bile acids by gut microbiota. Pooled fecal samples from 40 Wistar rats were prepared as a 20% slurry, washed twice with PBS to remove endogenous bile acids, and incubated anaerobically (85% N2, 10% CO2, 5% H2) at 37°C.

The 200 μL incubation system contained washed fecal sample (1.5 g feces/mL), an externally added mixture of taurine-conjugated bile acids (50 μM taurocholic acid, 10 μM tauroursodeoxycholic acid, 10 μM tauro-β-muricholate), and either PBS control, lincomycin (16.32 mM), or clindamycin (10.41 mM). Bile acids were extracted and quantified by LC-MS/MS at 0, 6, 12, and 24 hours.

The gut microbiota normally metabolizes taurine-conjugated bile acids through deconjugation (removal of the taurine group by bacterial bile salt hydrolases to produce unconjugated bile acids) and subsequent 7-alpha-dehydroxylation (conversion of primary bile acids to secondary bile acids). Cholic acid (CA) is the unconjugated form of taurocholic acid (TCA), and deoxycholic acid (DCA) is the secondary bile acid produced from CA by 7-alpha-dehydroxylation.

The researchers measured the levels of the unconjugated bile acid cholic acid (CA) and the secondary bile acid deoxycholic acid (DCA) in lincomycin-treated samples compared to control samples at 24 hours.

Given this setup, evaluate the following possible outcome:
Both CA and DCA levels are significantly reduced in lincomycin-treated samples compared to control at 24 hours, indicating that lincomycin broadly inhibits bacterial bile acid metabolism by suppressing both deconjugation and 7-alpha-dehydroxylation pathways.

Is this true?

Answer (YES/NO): NO